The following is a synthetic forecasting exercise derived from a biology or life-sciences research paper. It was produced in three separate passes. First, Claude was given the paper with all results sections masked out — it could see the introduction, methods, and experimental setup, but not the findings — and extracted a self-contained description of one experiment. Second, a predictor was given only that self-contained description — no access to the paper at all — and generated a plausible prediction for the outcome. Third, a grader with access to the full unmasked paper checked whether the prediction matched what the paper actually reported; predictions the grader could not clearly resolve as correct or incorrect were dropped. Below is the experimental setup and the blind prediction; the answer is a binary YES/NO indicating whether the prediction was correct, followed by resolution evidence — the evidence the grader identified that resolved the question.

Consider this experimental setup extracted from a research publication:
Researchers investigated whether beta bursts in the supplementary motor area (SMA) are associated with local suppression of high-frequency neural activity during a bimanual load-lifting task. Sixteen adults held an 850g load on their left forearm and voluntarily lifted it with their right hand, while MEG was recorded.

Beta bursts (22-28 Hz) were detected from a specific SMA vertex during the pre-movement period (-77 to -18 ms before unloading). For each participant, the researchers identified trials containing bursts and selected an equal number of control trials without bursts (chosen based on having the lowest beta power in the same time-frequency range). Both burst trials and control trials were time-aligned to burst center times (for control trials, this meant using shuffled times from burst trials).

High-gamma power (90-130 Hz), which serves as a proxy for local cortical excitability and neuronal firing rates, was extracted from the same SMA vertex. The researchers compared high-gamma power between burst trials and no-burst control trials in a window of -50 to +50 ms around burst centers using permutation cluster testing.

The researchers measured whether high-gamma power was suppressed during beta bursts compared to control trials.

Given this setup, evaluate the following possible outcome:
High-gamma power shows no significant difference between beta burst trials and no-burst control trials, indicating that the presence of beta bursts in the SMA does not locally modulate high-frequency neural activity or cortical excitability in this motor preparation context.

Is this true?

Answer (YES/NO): NO